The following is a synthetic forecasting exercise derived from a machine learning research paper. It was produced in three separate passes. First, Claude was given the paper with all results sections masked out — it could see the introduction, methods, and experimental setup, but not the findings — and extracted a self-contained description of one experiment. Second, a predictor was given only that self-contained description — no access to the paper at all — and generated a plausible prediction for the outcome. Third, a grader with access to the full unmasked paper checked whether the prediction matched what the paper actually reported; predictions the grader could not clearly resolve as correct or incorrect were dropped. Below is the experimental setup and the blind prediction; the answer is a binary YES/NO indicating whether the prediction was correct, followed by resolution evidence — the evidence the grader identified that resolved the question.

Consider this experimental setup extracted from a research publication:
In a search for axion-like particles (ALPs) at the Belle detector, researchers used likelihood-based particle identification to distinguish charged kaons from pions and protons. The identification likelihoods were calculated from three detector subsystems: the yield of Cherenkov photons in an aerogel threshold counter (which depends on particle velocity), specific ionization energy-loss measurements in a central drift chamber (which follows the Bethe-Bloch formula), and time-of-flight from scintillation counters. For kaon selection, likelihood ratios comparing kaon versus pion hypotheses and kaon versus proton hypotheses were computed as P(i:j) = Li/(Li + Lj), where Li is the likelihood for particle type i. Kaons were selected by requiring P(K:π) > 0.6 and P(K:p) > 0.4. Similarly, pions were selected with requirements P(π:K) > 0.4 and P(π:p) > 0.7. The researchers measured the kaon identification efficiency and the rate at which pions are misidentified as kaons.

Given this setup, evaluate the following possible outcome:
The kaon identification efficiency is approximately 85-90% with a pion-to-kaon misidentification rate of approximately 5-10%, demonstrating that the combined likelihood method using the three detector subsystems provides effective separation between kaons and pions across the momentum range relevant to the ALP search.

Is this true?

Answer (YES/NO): NO